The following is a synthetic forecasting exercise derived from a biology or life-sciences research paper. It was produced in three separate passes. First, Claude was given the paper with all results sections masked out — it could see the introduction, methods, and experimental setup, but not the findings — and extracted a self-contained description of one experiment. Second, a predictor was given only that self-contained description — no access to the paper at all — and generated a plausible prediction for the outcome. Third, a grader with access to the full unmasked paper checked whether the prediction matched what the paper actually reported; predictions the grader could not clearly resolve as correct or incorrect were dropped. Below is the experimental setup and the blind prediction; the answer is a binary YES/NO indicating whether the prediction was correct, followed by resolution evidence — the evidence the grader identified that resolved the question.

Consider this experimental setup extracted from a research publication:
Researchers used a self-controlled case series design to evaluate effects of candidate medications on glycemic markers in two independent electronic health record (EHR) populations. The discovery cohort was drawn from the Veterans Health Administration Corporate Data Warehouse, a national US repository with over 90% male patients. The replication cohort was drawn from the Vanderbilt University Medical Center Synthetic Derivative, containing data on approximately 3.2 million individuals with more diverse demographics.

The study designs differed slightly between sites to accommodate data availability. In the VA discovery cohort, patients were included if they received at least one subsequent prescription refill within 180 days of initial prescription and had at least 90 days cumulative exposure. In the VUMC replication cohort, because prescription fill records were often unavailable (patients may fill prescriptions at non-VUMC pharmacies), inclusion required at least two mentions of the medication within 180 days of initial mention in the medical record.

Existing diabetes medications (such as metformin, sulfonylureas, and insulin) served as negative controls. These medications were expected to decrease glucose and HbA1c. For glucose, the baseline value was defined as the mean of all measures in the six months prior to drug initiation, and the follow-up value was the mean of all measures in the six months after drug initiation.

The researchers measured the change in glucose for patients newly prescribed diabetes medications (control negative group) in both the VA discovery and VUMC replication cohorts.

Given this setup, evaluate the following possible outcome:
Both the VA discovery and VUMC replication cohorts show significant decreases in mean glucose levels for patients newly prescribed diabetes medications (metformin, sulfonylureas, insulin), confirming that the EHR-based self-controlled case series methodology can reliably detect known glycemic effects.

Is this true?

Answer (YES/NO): NO